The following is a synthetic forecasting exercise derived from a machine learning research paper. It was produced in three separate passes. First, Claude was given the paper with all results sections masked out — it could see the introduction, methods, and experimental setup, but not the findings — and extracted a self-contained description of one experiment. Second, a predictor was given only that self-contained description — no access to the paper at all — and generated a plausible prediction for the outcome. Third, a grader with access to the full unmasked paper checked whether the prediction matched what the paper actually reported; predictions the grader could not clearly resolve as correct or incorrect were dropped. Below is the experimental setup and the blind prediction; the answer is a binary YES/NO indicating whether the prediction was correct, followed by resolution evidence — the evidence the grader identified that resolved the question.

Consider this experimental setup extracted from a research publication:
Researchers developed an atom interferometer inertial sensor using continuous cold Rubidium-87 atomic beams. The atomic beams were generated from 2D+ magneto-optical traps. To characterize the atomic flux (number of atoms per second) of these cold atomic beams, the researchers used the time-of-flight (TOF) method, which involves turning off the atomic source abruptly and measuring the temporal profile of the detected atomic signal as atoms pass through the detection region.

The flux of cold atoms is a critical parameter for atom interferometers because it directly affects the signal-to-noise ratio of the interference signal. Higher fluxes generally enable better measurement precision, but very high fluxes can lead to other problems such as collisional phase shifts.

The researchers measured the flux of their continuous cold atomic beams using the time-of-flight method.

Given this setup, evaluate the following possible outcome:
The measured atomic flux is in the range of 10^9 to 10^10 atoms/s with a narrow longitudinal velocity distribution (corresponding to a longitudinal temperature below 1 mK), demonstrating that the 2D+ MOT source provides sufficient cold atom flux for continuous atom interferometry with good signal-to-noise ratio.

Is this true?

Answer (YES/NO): NO